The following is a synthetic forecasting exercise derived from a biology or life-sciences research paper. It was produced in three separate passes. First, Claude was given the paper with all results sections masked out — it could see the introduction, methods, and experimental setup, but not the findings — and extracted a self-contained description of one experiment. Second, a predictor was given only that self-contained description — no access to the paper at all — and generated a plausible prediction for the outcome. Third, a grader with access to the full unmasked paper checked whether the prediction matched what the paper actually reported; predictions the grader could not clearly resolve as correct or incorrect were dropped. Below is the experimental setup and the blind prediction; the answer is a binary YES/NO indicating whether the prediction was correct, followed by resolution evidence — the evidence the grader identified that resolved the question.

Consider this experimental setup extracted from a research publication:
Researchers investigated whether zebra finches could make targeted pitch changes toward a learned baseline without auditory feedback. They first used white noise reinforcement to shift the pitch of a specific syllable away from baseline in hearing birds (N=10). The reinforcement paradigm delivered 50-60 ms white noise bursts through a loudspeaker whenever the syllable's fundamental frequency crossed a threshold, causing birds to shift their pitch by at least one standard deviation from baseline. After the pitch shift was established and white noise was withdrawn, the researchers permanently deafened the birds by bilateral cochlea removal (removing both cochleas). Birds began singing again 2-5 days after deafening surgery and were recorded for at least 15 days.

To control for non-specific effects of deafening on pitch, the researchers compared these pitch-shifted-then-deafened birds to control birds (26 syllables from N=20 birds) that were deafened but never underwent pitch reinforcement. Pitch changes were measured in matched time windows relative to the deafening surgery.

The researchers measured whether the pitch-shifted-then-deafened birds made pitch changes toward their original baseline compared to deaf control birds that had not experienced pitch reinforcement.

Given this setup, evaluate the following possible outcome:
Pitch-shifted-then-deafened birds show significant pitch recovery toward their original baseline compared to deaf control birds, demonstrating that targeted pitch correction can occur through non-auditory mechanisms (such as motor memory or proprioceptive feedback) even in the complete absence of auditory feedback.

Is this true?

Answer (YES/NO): YES